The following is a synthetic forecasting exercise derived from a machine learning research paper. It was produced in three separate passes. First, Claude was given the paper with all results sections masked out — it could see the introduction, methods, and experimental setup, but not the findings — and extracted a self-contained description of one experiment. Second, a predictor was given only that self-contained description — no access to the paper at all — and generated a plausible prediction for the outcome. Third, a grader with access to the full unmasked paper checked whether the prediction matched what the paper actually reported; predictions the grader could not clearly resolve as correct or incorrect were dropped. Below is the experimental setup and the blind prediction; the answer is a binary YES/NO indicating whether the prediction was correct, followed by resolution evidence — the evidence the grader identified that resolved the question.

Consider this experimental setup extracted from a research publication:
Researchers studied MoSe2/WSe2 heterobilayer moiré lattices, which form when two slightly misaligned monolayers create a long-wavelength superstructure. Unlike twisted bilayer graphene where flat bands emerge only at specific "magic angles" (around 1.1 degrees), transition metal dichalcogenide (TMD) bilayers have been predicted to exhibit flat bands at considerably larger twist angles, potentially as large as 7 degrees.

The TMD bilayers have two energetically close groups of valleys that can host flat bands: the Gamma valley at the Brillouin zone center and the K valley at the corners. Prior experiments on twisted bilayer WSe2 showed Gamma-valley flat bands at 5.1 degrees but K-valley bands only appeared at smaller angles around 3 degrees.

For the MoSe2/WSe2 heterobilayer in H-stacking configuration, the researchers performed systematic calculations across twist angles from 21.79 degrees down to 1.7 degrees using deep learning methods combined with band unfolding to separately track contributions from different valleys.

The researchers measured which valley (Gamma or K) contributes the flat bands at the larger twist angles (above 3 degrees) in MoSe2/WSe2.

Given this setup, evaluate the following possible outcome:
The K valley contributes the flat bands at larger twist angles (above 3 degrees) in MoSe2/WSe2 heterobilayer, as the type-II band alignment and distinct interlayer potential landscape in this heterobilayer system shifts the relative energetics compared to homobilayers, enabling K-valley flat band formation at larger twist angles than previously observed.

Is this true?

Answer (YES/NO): NO